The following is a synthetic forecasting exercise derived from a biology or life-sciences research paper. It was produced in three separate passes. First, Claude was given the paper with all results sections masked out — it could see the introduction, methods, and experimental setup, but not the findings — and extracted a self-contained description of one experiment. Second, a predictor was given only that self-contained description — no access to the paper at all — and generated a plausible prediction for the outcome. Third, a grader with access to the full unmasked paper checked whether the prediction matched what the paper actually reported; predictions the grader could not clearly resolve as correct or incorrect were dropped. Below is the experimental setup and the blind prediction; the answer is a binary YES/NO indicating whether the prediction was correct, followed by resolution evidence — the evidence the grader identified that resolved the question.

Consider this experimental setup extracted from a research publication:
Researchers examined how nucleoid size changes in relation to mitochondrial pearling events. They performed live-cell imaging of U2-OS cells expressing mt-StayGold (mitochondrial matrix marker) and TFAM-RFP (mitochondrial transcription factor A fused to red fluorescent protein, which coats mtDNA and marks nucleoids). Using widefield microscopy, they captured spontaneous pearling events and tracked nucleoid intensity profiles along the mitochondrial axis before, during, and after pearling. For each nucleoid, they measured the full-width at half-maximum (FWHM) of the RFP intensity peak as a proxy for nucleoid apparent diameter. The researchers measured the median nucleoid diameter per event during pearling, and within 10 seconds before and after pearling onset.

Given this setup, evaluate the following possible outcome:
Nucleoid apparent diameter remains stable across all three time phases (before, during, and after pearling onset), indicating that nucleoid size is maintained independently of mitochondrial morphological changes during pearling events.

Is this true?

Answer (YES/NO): NO